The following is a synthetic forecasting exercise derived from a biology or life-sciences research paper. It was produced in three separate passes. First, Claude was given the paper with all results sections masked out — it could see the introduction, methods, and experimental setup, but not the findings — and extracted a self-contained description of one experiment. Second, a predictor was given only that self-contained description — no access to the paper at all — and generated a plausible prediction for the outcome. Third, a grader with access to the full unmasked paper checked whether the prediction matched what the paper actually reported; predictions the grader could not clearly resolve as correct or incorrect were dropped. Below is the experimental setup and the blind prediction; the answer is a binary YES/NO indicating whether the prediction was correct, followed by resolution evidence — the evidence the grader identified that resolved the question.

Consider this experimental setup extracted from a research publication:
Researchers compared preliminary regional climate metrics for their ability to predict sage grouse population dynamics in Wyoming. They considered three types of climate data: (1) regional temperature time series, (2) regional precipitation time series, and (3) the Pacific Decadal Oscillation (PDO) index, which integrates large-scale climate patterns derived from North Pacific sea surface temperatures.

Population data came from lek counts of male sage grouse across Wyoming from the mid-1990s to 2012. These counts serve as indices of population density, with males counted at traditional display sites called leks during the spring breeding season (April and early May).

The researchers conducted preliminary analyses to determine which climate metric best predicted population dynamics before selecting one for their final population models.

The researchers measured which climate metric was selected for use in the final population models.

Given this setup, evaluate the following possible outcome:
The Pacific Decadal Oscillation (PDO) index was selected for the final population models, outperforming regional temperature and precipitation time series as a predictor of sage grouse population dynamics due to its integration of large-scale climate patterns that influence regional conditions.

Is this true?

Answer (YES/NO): YES